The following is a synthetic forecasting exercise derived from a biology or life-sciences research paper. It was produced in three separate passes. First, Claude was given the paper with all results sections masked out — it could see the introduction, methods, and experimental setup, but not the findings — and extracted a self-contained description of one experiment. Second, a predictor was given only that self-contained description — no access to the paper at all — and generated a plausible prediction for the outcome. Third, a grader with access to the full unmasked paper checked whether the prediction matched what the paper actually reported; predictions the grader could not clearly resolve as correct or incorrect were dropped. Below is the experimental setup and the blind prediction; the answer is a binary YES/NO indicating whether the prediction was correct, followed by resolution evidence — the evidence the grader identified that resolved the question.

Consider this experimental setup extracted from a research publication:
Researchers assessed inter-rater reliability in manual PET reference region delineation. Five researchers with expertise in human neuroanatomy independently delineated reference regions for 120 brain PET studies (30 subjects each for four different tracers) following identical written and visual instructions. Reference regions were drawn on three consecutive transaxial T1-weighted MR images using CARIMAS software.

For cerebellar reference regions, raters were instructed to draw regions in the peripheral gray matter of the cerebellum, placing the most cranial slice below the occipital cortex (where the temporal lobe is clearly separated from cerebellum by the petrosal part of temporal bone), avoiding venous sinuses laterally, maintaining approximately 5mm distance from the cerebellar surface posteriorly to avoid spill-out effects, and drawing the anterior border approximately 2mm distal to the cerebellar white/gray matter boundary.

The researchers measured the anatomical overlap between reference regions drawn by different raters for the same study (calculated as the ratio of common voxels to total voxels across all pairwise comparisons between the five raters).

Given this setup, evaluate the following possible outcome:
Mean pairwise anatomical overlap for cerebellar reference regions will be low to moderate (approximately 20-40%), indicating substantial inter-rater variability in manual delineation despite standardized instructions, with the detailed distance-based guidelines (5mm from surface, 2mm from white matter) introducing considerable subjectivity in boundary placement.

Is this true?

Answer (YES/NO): NO